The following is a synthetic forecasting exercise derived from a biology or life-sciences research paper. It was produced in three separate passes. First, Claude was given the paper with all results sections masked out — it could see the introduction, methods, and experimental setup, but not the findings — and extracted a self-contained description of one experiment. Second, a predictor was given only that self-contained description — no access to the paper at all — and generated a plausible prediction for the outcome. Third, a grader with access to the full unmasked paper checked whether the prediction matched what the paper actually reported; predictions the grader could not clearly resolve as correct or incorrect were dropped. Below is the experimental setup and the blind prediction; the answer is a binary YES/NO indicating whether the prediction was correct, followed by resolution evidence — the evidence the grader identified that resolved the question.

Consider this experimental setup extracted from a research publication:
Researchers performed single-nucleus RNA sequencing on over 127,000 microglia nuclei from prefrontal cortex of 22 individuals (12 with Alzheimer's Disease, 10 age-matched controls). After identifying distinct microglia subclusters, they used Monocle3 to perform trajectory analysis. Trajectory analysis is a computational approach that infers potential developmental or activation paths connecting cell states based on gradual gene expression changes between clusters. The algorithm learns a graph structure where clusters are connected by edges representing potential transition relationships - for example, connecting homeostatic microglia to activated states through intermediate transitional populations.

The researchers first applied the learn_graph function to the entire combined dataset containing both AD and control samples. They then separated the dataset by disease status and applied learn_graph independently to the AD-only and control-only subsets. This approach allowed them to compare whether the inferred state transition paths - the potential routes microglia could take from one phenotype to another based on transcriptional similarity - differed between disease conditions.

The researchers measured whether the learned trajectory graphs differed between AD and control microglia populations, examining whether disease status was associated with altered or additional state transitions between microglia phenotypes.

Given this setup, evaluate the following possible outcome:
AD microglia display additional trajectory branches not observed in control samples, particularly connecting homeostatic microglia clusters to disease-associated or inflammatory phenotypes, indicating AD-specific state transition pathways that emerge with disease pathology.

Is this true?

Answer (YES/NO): YES